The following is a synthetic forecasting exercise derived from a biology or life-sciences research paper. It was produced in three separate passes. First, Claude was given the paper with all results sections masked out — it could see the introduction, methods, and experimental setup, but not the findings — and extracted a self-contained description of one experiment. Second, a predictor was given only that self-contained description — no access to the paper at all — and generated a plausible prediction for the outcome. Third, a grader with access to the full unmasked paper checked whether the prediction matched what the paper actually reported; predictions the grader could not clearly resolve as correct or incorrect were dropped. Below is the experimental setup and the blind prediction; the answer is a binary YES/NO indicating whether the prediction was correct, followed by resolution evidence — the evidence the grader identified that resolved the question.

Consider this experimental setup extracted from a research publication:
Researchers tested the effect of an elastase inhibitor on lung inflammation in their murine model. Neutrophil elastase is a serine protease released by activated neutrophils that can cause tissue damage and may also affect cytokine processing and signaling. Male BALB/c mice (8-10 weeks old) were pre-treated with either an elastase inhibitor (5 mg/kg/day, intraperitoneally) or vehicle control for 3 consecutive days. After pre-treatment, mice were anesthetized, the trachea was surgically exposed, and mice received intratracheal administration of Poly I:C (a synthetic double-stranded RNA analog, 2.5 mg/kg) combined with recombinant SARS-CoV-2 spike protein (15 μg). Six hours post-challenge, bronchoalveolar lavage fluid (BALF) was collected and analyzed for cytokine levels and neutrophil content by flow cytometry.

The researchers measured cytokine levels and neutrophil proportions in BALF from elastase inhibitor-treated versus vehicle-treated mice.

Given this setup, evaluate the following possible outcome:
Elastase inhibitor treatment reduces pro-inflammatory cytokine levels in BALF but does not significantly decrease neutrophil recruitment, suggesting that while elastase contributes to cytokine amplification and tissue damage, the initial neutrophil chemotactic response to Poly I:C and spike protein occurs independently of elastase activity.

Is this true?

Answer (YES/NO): NO